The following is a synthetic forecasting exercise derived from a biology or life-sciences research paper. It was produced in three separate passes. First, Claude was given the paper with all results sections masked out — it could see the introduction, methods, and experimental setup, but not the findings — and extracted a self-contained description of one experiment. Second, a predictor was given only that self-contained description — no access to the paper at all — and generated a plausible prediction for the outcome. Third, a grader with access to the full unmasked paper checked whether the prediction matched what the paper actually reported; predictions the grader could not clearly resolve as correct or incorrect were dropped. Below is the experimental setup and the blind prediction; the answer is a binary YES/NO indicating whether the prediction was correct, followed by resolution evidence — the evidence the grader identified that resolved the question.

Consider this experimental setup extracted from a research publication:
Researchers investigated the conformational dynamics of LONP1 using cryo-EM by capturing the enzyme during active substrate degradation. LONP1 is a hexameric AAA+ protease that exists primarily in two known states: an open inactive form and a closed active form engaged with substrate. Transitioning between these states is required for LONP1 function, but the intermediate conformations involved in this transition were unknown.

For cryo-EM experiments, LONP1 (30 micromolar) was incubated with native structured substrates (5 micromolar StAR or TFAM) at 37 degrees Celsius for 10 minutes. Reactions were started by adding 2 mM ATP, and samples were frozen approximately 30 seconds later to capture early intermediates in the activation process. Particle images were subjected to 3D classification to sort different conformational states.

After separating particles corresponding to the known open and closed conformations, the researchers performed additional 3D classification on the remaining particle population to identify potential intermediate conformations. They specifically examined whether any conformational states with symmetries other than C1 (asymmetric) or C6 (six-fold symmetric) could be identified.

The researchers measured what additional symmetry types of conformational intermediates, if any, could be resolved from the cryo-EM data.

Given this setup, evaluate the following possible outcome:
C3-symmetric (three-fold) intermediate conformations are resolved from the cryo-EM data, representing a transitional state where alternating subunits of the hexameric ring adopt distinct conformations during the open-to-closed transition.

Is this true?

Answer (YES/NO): YES